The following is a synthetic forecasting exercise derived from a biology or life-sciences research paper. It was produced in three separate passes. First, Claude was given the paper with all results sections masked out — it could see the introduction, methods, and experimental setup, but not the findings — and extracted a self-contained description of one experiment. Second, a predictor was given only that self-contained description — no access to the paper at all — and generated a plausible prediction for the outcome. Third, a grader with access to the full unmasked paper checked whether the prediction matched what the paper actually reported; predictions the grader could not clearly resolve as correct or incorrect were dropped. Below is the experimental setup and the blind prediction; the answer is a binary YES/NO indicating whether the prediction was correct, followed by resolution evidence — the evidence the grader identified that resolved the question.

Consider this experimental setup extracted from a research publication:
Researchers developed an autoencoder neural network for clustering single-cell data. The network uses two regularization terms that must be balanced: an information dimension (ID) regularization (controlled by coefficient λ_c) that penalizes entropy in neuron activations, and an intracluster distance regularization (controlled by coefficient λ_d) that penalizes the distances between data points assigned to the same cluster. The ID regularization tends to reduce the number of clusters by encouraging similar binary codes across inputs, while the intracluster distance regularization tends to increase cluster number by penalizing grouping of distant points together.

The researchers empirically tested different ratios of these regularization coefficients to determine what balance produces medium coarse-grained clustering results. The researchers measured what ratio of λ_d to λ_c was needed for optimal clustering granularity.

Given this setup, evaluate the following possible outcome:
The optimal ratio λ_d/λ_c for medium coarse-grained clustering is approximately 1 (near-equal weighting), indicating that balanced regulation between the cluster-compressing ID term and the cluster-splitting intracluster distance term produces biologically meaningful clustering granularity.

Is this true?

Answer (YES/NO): NO